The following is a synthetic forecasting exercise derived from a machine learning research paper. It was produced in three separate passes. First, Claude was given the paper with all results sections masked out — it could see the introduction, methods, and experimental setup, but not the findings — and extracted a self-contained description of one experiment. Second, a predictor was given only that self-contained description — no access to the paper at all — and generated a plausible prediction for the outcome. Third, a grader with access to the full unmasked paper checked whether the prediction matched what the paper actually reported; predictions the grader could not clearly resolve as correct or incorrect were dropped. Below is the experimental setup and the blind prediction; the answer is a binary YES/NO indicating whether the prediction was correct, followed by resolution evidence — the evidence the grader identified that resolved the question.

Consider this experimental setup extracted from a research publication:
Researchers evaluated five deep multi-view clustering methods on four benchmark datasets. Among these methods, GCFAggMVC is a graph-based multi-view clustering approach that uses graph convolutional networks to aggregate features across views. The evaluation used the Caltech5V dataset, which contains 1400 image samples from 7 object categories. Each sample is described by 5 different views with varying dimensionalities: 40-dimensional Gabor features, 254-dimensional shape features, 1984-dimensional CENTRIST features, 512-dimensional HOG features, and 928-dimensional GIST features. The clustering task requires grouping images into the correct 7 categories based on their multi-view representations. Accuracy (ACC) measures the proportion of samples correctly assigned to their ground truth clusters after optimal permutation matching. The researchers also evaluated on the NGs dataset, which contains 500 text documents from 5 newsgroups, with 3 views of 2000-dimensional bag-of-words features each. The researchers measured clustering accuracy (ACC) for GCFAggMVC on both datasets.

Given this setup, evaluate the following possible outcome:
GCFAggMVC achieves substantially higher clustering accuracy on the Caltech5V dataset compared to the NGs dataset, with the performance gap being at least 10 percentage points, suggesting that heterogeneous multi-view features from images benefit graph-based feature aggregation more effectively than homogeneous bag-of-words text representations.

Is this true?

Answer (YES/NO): NO